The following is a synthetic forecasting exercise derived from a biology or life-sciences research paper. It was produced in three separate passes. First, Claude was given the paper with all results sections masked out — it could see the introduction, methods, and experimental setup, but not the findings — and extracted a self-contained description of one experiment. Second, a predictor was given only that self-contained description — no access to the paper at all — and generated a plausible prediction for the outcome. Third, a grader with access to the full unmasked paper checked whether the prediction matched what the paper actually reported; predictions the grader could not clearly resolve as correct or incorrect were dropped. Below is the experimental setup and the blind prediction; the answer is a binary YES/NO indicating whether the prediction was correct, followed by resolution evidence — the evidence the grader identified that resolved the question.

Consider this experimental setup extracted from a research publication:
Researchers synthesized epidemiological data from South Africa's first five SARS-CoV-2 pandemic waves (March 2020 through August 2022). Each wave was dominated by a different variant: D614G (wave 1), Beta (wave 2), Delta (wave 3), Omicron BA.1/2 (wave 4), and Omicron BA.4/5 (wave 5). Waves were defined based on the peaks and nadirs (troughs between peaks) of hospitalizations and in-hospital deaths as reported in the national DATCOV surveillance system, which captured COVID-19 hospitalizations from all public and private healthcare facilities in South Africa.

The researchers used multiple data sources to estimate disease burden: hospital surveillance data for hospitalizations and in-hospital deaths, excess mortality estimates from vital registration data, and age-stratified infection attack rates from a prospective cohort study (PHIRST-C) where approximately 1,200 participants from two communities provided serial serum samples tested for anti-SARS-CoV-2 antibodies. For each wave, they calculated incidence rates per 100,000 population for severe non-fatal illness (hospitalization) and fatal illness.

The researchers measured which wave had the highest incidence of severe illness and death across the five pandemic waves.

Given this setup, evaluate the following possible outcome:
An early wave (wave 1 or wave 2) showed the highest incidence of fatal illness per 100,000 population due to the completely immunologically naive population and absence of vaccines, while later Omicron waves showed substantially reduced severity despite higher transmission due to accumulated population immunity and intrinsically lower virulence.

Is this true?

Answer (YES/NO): NO